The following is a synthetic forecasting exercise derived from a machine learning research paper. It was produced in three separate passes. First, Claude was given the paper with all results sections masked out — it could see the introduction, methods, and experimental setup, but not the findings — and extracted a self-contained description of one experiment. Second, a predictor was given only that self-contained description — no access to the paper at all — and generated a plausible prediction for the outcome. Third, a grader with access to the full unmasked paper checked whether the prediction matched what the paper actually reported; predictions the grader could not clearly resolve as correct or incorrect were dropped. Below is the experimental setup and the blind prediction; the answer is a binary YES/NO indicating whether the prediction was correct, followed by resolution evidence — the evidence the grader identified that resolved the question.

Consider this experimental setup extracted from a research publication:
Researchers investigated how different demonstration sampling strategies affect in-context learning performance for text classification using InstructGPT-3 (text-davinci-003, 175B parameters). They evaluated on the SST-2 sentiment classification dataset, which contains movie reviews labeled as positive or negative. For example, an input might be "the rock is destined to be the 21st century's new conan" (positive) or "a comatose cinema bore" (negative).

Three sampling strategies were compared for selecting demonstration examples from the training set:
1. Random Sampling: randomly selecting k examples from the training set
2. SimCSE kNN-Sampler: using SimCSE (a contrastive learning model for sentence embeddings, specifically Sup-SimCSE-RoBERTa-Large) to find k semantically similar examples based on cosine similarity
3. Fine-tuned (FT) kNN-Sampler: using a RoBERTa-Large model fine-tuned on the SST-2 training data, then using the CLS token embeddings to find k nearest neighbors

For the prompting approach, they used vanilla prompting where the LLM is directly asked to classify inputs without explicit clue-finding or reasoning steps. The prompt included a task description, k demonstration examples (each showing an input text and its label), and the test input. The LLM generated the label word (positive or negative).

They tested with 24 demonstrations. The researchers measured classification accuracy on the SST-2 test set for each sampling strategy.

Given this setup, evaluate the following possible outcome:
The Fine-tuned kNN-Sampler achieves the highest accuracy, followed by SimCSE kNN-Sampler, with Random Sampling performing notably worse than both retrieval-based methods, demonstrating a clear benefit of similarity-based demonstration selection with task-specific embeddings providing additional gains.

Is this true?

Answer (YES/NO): NO